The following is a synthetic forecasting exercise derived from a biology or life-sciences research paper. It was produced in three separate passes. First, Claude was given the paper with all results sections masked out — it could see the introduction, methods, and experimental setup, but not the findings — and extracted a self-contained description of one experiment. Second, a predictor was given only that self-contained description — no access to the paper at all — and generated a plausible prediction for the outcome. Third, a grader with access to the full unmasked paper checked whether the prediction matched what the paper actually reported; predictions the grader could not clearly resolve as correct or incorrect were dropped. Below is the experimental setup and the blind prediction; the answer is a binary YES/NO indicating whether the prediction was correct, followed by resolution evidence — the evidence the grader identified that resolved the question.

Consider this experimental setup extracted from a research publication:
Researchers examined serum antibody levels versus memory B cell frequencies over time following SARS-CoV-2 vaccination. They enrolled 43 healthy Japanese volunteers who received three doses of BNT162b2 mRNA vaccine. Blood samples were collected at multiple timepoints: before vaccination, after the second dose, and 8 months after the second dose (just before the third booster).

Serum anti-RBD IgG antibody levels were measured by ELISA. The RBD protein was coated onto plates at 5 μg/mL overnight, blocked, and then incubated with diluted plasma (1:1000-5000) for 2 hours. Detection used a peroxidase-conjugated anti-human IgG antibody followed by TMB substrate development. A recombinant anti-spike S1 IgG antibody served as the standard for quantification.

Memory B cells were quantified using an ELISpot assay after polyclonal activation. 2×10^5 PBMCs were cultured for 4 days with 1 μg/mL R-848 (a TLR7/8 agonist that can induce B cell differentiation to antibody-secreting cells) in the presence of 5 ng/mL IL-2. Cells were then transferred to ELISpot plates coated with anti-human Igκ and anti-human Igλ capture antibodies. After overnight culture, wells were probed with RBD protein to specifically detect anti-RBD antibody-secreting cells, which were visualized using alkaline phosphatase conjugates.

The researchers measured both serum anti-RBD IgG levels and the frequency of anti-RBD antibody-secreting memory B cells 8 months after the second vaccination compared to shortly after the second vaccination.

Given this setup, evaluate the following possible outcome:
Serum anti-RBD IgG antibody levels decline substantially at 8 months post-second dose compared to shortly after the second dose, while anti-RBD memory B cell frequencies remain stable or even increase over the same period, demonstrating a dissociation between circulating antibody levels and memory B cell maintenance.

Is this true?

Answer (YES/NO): YES